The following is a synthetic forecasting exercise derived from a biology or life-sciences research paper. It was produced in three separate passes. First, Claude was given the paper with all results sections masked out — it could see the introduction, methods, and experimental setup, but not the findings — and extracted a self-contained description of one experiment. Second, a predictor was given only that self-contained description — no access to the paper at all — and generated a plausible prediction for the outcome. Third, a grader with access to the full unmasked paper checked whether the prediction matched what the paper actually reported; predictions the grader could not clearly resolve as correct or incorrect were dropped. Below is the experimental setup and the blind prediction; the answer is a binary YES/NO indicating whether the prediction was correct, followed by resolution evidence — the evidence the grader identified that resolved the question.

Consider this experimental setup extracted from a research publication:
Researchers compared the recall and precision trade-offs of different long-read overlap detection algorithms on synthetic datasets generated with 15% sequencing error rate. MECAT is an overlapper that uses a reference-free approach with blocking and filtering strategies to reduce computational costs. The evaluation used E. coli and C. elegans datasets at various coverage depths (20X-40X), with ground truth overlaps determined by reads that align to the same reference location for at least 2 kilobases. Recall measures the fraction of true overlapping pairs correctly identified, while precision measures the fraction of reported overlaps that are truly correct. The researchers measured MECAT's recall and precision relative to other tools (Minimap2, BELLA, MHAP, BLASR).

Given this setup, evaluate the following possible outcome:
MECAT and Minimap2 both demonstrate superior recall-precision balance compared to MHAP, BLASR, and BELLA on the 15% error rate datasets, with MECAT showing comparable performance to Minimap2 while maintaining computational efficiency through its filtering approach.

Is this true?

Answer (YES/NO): NO